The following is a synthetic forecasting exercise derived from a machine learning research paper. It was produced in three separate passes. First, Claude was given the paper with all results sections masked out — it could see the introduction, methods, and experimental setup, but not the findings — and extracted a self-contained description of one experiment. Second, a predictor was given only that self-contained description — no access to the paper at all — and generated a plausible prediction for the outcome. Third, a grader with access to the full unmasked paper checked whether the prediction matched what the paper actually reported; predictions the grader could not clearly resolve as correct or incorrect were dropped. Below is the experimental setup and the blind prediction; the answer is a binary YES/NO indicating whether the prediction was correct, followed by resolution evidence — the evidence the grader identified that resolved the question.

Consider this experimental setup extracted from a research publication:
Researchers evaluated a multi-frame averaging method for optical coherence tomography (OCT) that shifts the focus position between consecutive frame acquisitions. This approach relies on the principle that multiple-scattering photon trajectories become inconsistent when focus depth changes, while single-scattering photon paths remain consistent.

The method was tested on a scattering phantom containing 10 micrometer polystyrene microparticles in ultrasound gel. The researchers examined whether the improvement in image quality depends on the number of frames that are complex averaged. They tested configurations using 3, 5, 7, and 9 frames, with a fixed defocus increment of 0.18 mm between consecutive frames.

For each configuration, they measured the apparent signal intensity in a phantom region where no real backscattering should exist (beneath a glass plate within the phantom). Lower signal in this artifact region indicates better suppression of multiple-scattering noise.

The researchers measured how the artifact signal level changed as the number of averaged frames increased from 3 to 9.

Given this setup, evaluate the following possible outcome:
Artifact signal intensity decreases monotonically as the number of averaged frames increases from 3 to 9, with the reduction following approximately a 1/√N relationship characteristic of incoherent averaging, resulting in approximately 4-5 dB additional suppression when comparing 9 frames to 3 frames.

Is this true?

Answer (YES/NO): NO